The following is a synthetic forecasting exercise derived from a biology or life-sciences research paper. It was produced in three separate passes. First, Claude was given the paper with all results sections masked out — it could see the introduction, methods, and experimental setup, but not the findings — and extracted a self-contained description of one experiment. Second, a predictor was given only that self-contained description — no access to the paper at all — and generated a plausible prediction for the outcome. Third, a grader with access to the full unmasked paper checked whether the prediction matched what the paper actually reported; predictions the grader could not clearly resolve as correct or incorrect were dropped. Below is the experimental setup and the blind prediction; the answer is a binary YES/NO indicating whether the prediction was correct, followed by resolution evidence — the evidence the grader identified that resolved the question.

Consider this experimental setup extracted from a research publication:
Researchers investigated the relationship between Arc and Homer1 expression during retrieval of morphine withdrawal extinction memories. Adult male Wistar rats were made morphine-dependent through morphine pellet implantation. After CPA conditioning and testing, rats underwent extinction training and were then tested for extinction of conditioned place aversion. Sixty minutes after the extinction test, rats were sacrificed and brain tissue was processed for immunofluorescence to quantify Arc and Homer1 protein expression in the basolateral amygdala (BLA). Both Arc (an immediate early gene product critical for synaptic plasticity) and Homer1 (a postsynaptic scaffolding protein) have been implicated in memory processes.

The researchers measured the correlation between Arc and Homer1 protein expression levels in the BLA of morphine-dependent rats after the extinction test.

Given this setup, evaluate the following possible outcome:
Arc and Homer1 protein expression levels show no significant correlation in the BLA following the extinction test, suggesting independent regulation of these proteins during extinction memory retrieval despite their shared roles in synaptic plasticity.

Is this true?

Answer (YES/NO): NO